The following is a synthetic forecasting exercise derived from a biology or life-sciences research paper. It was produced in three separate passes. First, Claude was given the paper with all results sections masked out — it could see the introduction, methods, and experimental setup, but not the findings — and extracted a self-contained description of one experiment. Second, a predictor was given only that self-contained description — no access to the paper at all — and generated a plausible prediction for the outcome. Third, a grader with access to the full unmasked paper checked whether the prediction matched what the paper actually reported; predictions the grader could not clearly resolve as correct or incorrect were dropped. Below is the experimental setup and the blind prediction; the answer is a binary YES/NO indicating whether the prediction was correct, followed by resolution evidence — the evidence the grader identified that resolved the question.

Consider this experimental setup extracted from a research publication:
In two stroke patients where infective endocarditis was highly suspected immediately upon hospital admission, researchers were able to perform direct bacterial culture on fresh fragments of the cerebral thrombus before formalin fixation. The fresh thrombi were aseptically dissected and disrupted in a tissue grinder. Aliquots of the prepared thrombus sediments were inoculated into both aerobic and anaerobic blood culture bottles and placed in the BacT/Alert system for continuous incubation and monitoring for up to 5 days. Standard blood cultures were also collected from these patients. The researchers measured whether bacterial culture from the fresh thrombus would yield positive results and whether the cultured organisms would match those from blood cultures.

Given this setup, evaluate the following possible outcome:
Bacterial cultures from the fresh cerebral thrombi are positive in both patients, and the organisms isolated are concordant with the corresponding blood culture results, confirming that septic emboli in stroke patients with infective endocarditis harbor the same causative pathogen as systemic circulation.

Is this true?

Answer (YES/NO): NO